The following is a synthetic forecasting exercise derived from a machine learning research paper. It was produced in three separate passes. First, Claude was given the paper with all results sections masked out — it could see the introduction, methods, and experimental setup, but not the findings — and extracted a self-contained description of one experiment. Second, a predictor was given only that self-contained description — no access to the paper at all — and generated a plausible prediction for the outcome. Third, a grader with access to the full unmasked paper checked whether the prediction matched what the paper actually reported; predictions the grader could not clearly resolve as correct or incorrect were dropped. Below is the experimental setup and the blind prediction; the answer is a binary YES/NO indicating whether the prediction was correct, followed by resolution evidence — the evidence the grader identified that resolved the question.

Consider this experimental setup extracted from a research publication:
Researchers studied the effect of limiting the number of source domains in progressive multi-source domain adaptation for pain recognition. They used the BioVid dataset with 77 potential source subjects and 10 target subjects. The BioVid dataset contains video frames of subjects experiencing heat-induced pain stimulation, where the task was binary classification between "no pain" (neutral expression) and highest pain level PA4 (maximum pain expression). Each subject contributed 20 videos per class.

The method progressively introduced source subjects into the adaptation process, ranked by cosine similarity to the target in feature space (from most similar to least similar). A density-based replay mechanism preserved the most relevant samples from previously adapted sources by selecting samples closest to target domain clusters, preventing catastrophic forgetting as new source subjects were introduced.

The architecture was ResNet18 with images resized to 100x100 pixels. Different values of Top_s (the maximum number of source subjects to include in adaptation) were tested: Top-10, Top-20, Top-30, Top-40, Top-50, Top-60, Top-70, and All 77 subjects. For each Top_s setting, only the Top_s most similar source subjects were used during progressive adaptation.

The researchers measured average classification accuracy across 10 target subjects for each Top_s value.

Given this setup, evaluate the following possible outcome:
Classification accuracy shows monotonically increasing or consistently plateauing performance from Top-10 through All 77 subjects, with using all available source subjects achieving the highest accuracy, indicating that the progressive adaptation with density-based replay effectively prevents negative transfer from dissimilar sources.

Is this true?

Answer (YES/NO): NO